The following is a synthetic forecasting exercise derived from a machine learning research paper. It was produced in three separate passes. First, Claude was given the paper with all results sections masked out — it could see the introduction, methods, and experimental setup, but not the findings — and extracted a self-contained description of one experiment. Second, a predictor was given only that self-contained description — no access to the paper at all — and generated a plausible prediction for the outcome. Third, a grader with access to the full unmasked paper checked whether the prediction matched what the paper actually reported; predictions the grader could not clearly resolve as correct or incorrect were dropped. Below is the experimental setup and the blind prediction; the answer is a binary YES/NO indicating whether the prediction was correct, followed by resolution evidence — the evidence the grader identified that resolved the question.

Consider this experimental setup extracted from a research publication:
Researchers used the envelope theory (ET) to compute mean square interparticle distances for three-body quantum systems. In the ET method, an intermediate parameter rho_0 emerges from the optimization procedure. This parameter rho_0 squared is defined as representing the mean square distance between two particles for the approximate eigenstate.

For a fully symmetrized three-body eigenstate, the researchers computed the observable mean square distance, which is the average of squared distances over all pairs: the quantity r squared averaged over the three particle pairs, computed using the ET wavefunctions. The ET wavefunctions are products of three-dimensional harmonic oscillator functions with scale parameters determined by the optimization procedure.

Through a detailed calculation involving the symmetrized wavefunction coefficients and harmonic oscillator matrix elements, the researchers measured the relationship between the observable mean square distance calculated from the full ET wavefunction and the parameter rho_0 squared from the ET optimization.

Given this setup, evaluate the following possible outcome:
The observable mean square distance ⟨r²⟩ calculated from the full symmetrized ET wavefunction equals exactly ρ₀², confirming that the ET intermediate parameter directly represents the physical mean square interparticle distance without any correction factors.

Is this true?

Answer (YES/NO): YES